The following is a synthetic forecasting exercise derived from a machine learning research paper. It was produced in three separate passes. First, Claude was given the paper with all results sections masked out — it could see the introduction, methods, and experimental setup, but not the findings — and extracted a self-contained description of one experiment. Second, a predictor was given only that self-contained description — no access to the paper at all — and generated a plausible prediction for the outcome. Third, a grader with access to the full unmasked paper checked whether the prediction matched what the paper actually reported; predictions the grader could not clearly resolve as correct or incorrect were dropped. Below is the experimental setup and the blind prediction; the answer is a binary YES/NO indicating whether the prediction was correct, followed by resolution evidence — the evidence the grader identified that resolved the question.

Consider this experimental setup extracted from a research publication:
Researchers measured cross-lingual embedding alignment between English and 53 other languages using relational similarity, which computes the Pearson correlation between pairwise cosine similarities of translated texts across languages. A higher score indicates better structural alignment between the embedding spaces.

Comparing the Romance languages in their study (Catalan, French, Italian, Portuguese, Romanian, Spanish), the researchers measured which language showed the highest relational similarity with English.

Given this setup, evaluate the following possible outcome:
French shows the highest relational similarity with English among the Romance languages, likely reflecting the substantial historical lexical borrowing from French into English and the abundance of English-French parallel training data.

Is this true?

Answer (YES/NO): NO